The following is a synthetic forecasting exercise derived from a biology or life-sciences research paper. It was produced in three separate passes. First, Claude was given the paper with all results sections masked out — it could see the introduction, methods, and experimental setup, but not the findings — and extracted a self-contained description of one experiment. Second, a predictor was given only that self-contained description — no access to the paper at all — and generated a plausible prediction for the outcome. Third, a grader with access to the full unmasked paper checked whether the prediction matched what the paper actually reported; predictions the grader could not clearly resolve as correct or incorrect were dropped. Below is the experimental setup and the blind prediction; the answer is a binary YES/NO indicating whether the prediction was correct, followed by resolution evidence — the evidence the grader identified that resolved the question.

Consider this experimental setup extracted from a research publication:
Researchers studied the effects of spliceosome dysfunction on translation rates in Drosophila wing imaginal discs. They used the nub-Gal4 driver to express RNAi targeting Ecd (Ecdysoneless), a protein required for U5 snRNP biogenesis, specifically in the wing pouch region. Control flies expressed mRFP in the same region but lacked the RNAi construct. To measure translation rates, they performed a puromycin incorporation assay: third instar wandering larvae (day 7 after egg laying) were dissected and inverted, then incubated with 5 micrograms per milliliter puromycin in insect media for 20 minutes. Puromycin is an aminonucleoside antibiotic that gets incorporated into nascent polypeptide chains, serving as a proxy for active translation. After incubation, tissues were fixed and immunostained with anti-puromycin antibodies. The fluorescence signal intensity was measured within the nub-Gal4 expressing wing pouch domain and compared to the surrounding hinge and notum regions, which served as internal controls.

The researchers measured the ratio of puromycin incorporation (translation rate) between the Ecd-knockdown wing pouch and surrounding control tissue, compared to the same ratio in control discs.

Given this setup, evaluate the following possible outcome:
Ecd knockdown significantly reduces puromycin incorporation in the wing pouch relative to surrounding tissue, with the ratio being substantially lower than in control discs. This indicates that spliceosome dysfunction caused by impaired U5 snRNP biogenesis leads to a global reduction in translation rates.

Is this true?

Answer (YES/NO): NO